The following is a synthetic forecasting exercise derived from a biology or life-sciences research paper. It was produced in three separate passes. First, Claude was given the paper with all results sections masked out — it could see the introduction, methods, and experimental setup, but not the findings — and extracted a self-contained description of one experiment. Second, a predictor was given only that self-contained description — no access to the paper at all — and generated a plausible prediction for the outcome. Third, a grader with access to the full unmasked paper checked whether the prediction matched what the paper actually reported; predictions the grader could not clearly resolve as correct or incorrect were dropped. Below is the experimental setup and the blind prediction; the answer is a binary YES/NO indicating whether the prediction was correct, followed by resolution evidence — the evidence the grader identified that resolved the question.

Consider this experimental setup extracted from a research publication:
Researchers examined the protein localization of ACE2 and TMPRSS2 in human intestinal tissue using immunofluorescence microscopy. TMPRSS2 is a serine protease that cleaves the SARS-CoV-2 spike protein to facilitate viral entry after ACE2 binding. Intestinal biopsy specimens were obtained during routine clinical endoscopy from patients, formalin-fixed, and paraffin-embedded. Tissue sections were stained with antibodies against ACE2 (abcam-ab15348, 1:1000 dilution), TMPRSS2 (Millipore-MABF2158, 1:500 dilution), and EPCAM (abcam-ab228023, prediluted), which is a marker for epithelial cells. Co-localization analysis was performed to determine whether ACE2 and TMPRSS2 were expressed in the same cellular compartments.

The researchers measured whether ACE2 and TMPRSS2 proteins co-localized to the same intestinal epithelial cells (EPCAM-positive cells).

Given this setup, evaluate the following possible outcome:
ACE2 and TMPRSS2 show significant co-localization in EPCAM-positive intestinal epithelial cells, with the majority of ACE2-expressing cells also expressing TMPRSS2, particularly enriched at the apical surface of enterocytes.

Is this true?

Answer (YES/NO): NO